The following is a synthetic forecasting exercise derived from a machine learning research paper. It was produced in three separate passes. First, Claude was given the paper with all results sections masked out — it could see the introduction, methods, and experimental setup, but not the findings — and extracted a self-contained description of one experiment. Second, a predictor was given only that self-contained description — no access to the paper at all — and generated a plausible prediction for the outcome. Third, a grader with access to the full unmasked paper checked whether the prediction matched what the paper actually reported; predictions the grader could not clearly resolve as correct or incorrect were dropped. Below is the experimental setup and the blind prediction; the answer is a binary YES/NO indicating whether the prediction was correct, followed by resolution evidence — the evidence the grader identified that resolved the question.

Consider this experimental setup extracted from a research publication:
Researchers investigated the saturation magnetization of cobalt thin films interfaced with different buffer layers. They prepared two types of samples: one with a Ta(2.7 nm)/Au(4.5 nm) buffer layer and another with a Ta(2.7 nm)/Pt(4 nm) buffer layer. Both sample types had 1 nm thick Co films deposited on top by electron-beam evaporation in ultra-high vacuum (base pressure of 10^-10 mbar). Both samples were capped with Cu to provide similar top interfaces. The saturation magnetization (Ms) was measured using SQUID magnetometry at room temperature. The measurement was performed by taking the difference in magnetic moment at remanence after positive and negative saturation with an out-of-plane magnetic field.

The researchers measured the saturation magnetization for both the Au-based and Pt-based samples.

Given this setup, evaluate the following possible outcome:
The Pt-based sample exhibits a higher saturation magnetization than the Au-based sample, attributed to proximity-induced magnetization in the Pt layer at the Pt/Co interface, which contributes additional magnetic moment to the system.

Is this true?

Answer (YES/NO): NO